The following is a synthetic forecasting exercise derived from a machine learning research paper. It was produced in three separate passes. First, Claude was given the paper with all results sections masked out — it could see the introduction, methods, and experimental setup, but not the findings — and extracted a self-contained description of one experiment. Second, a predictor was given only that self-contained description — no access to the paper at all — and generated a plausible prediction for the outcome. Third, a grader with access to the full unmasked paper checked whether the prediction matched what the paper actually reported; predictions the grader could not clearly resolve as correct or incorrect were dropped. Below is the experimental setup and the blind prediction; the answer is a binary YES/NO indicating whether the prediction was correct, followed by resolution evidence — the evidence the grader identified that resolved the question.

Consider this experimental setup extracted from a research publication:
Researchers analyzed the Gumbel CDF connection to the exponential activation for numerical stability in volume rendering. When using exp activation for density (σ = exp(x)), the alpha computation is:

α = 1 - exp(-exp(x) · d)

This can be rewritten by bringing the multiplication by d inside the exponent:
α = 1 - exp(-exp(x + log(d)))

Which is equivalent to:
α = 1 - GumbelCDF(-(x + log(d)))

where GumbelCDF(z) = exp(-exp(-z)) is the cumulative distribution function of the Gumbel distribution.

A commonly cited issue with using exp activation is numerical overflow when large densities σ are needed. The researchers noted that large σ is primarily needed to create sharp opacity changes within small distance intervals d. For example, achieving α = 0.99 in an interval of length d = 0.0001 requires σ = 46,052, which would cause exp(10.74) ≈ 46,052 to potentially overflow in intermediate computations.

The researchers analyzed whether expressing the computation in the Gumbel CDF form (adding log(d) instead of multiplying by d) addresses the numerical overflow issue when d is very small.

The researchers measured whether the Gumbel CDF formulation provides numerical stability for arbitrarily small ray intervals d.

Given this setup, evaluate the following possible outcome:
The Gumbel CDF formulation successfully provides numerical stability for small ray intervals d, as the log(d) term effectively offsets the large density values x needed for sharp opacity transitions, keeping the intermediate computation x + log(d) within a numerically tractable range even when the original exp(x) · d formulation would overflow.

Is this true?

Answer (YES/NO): YES